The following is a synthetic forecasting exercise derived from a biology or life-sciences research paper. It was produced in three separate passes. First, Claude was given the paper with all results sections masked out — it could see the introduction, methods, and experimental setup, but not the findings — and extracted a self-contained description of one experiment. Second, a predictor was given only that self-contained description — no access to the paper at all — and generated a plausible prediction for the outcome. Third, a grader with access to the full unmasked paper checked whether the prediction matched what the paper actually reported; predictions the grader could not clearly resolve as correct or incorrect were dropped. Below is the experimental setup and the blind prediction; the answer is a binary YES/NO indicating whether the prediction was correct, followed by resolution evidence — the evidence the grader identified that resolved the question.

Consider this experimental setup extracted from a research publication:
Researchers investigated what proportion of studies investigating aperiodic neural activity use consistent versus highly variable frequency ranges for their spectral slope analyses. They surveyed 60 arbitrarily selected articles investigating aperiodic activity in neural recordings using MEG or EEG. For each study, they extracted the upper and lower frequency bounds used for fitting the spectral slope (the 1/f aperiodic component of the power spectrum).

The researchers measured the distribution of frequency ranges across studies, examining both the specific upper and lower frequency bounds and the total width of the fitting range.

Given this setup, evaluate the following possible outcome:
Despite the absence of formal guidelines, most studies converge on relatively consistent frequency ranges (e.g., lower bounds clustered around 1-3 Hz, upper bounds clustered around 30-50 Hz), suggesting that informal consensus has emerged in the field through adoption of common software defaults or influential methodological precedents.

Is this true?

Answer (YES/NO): NO